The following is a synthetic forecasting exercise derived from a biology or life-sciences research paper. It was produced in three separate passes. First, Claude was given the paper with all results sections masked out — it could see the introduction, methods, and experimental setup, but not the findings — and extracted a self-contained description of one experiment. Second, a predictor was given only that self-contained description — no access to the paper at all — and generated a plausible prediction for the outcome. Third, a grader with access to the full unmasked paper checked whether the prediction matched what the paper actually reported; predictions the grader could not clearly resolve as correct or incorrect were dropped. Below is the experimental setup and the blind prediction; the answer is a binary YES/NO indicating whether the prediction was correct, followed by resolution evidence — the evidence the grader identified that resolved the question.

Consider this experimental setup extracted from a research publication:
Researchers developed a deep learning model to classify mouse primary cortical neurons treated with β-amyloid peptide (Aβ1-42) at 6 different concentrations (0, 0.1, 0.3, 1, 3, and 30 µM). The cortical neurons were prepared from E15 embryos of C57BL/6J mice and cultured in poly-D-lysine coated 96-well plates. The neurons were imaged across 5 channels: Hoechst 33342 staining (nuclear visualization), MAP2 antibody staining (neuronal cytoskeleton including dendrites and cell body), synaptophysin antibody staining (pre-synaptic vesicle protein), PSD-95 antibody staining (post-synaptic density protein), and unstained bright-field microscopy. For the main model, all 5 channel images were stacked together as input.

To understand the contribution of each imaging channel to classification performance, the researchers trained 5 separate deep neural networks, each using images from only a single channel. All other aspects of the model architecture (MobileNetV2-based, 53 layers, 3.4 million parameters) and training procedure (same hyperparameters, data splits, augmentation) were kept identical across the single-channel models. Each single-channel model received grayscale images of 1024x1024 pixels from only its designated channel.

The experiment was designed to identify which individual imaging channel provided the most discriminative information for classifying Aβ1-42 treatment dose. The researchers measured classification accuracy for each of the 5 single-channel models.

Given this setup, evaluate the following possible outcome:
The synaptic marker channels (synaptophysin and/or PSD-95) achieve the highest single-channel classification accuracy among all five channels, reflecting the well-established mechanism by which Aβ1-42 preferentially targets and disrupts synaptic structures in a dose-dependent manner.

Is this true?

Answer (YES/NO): YES